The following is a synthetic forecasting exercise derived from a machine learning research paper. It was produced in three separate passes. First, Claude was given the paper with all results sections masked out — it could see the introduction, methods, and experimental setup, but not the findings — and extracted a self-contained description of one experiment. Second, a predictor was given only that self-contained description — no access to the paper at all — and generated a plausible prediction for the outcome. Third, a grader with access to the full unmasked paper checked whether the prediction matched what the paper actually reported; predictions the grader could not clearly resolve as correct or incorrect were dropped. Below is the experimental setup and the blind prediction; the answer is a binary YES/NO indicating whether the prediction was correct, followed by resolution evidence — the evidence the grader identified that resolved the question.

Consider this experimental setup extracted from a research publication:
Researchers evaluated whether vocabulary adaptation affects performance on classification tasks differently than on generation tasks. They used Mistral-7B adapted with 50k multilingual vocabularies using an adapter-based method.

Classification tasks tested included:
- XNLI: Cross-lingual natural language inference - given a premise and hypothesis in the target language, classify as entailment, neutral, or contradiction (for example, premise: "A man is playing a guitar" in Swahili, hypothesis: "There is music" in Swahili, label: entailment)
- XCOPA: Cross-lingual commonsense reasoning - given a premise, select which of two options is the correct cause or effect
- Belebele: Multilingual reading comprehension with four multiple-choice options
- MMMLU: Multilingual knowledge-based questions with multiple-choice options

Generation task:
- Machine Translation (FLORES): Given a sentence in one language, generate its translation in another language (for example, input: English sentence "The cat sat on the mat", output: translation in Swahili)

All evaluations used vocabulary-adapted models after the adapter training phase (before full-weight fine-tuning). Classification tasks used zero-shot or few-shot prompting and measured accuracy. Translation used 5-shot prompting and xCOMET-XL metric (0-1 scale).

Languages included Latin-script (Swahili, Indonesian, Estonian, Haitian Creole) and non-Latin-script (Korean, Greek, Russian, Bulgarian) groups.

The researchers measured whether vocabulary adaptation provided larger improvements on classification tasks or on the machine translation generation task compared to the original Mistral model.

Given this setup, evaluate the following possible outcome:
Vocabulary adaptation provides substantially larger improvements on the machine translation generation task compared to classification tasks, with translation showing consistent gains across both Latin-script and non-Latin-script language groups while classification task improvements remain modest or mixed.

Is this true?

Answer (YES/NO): NO